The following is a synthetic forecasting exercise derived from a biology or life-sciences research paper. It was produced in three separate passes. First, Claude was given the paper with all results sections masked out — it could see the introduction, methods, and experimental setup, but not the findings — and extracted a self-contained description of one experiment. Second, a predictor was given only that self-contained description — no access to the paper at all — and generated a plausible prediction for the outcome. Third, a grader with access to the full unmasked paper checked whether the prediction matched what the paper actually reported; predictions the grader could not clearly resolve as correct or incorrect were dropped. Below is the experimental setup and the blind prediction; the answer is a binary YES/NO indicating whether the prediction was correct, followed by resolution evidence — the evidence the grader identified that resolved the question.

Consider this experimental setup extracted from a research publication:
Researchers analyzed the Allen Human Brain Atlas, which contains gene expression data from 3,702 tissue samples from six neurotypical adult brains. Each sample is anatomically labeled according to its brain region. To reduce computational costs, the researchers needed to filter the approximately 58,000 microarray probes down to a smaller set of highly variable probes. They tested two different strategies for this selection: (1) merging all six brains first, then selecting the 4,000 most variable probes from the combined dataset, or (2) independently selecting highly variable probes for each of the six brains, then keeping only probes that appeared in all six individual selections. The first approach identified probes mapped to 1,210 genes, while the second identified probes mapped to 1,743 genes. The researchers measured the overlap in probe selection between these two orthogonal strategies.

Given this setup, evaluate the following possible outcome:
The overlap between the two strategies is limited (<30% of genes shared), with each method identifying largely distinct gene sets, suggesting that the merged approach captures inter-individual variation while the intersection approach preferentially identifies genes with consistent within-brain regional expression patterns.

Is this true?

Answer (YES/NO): NO